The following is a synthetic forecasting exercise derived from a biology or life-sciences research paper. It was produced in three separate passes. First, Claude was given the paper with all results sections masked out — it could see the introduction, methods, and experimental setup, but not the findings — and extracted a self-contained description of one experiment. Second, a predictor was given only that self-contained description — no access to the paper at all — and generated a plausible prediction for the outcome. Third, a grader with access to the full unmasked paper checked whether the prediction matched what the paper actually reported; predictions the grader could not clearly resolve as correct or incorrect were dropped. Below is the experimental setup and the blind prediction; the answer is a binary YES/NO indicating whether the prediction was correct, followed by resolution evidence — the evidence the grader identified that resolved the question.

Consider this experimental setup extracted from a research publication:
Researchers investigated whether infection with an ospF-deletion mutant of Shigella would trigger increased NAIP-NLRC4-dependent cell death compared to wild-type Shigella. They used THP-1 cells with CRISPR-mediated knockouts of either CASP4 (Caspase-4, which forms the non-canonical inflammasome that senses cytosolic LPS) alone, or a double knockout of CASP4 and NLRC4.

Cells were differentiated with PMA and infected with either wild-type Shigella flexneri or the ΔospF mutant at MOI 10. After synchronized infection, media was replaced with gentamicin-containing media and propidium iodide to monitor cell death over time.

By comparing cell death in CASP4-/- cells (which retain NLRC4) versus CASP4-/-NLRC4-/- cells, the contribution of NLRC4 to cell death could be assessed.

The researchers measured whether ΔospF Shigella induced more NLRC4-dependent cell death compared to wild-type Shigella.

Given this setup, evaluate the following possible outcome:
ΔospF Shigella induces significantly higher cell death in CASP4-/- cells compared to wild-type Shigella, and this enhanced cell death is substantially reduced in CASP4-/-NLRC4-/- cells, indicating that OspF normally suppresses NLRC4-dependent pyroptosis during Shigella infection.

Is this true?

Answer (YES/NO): YES